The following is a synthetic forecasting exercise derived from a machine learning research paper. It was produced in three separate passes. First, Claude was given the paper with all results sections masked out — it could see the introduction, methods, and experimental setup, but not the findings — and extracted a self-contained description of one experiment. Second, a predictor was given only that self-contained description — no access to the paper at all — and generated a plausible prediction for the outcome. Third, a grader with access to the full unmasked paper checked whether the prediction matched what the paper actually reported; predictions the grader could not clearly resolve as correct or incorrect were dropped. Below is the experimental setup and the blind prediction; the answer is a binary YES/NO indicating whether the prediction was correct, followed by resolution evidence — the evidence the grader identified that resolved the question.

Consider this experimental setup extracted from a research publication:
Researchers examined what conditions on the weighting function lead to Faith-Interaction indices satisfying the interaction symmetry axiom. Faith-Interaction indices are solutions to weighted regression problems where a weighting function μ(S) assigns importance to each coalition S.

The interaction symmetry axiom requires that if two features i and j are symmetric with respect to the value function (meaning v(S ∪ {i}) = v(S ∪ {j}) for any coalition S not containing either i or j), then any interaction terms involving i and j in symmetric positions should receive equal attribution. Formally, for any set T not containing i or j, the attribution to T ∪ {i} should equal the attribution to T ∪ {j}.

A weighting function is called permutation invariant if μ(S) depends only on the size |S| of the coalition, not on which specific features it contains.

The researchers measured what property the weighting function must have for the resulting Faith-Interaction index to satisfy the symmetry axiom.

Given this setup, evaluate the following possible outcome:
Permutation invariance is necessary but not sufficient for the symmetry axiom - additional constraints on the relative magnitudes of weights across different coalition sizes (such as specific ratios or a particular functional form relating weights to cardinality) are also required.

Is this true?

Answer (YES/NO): NO